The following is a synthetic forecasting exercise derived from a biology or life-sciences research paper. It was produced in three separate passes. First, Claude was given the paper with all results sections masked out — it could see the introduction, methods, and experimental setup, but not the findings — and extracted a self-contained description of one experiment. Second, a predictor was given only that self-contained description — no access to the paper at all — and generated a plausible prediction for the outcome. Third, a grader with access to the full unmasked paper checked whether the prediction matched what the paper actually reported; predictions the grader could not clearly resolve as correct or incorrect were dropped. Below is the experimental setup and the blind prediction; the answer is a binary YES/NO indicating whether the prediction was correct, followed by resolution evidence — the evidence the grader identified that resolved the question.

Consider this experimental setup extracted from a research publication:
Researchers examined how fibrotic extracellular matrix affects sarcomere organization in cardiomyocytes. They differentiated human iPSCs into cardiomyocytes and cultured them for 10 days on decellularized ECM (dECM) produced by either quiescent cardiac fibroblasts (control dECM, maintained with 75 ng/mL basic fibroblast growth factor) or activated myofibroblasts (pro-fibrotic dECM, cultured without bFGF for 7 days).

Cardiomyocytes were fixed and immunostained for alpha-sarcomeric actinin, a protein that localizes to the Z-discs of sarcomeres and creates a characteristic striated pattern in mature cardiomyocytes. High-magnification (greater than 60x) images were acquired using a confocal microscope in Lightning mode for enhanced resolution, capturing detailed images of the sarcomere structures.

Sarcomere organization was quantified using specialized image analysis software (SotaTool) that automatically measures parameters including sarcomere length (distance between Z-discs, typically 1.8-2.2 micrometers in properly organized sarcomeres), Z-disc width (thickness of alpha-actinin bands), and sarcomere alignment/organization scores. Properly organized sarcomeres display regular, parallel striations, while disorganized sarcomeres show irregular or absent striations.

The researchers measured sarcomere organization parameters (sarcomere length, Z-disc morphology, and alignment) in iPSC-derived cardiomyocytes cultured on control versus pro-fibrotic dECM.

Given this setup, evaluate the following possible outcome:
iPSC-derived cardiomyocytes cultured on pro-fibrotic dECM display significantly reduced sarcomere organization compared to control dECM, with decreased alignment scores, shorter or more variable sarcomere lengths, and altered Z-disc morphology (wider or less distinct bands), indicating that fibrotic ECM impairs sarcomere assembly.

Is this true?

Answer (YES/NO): NO